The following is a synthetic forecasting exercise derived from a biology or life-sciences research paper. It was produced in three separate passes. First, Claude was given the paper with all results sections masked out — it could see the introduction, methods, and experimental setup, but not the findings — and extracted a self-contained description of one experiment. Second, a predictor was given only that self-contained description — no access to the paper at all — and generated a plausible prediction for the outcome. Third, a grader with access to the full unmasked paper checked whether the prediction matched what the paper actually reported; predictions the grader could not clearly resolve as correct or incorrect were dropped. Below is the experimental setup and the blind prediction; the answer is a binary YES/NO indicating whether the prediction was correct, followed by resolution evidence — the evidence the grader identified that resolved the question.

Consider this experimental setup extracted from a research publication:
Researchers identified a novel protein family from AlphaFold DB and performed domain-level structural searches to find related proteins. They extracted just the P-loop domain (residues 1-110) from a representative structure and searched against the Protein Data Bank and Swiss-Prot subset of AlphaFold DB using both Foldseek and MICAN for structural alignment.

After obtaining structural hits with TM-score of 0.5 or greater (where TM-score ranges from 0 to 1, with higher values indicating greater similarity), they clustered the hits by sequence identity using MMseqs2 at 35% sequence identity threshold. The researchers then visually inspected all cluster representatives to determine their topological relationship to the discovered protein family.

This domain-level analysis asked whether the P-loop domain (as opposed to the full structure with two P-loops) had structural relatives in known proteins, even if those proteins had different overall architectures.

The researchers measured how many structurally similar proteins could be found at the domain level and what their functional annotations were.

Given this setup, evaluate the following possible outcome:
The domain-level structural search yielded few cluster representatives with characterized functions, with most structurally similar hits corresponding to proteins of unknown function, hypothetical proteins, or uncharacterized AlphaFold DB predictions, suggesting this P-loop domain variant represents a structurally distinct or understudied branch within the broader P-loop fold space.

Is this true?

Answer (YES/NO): NO